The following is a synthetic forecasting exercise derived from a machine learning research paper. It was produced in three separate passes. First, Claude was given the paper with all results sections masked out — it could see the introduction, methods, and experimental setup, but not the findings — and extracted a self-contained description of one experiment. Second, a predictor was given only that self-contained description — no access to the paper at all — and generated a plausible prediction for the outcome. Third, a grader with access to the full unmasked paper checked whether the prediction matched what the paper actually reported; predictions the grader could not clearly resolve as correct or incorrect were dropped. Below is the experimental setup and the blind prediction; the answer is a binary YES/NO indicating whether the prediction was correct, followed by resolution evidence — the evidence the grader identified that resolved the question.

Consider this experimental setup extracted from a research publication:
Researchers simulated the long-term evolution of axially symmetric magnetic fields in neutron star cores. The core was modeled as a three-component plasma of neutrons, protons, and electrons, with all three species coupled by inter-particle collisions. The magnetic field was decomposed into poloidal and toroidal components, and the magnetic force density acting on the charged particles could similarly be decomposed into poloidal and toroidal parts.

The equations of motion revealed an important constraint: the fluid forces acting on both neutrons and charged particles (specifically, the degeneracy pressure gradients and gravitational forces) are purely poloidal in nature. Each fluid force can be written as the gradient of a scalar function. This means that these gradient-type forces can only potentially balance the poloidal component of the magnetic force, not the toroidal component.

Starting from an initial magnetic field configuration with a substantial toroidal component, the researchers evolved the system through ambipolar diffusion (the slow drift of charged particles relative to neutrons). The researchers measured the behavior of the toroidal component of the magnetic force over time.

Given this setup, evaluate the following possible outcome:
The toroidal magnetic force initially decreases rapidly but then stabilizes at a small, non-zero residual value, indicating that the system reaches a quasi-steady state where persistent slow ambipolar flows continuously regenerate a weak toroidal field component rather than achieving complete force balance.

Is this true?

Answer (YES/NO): NO